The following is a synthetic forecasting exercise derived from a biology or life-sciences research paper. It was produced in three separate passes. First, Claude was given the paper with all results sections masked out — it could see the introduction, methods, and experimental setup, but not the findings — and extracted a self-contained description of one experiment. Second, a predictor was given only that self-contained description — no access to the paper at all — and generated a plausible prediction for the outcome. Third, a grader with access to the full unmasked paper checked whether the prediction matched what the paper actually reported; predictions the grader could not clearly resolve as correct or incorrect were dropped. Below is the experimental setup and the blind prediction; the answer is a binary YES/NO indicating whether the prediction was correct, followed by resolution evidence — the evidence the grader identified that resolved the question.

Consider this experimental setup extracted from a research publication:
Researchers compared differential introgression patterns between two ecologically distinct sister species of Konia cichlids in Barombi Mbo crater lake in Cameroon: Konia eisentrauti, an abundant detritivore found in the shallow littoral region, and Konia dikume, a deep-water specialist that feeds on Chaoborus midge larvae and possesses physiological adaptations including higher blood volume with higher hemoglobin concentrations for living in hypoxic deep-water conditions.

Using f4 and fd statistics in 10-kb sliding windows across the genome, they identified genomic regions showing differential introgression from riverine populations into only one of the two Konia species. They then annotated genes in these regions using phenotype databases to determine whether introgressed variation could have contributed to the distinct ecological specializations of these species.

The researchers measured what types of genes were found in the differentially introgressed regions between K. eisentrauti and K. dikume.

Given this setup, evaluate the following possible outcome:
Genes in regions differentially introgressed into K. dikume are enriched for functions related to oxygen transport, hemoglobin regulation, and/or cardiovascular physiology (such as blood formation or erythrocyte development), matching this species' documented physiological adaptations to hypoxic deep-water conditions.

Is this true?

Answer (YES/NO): NO